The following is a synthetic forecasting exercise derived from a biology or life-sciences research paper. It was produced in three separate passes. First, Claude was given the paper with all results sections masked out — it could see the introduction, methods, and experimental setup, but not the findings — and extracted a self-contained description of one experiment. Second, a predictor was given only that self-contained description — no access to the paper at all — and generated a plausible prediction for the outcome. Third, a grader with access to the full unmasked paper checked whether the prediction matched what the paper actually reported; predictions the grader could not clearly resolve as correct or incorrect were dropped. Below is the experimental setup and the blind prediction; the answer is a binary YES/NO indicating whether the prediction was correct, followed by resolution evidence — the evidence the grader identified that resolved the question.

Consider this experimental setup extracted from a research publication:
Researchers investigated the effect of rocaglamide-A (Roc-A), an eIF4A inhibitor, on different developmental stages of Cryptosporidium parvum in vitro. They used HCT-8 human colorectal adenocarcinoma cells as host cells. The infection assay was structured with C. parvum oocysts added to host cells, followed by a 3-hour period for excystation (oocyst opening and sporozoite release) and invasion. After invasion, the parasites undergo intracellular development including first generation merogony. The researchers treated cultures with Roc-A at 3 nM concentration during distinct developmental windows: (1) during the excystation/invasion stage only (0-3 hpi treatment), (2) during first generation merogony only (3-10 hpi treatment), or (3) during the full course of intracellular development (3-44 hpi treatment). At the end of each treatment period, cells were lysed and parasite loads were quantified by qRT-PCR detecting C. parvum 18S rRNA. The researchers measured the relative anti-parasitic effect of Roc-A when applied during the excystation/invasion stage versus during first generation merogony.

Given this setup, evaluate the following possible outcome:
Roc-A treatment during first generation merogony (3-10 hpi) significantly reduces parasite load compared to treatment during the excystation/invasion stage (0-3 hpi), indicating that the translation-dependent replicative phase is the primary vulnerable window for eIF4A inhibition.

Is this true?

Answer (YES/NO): YES